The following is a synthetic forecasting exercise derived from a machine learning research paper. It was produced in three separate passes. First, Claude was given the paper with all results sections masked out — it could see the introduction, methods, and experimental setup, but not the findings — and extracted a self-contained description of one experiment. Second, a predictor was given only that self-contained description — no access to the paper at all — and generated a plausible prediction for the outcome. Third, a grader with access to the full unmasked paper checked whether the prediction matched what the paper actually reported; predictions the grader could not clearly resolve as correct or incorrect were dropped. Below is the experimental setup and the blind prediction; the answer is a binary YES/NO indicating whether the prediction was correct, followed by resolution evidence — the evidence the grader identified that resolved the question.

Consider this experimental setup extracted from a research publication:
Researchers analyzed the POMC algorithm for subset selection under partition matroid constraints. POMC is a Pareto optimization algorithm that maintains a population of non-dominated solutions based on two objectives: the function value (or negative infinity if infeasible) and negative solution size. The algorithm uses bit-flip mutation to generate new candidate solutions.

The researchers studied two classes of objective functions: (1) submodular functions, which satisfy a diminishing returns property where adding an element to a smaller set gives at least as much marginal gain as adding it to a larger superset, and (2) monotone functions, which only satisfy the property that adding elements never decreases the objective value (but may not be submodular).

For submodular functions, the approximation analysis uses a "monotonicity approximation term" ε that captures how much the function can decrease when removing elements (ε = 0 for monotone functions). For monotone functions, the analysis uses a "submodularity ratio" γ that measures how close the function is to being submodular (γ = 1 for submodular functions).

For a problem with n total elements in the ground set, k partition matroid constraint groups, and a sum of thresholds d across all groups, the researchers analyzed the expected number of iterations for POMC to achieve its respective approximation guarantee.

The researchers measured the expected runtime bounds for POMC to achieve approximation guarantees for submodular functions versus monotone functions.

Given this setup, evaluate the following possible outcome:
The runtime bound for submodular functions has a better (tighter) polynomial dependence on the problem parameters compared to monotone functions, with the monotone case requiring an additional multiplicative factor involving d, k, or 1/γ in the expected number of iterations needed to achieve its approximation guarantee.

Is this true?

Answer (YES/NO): NO